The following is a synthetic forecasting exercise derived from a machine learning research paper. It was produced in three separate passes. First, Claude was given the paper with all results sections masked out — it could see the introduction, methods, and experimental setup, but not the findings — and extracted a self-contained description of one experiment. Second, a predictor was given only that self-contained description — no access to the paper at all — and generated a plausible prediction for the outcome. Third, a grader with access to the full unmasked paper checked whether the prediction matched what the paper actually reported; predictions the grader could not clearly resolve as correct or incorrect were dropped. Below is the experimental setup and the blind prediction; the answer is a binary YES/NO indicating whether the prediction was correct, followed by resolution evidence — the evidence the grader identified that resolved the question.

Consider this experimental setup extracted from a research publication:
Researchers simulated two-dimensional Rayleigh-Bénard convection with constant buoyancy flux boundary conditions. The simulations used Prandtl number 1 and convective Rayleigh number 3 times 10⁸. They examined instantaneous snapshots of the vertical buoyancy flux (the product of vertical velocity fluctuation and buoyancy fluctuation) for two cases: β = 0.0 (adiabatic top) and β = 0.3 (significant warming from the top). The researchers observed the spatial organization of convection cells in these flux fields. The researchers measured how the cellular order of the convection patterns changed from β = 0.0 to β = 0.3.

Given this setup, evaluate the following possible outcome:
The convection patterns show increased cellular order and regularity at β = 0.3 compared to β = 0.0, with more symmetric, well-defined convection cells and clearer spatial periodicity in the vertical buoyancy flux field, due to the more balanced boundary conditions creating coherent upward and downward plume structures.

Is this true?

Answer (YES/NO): NO